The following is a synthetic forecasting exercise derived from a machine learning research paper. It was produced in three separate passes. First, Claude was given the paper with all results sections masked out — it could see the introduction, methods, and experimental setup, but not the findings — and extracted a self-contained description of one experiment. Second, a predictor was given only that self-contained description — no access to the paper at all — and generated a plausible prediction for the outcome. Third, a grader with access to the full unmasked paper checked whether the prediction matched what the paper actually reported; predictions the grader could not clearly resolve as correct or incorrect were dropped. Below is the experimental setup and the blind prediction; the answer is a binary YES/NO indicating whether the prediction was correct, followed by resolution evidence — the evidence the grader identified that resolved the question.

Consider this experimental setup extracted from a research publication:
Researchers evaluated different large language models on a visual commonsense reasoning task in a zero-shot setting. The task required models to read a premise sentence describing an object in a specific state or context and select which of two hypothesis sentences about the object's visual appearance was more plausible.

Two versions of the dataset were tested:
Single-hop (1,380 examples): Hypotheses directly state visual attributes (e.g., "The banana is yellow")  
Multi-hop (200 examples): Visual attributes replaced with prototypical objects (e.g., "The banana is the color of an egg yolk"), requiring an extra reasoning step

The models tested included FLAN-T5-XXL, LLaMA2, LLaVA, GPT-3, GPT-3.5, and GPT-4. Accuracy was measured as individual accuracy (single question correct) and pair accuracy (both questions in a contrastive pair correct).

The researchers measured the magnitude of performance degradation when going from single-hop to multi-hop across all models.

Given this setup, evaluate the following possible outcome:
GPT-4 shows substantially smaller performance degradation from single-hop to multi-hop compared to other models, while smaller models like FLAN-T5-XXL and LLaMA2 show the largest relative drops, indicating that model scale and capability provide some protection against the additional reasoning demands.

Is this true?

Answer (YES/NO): NO